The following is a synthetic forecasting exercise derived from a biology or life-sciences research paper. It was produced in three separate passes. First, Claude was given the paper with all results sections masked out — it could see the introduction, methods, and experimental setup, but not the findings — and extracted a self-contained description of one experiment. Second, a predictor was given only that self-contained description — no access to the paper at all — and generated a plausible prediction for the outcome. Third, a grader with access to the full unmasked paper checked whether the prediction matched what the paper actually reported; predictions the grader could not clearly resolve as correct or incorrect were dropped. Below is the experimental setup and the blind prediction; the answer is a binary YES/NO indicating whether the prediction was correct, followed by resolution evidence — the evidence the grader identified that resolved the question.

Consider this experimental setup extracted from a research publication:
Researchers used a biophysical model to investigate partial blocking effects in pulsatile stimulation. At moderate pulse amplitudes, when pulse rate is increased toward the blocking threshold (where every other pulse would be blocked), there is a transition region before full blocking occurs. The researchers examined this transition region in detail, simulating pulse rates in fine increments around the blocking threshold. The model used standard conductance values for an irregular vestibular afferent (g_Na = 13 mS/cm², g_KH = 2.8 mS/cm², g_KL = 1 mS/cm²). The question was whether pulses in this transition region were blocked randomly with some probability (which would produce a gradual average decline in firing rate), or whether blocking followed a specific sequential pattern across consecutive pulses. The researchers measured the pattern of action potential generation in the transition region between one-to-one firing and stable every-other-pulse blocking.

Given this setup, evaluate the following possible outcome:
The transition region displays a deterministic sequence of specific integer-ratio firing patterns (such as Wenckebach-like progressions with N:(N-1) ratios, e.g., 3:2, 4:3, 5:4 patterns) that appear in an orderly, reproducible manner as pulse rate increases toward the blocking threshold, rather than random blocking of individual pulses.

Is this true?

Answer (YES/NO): YES